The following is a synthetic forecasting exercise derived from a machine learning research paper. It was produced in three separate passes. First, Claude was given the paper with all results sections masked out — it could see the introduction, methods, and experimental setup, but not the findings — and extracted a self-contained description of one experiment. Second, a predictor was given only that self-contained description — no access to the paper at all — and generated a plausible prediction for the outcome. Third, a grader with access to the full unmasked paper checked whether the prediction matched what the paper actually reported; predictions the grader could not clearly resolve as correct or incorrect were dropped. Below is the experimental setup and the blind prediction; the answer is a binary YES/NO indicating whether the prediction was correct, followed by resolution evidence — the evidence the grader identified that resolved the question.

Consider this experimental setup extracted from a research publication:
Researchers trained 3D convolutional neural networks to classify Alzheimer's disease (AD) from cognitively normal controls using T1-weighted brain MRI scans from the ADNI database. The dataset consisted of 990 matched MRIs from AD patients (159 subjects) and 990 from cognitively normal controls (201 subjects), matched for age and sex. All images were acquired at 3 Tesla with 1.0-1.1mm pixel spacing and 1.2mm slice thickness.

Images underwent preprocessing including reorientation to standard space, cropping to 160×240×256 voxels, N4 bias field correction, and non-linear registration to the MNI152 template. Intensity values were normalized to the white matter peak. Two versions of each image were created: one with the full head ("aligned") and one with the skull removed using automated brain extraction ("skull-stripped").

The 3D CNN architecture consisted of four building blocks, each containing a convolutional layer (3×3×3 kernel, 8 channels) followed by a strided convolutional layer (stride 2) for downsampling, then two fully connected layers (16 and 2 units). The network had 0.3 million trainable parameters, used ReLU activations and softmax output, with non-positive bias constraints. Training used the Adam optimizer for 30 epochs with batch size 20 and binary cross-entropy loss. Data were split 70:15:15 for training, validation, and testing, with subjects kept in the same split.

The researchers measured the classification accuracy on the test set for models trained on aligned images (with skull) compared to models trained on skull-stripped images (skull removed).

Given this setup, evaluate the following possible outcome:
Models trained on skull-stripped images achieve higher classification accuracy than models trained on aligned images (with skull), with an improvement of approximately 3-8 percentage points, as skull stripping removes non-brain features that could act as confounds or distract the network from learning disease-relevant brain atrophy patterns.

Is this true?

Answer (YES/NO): NO